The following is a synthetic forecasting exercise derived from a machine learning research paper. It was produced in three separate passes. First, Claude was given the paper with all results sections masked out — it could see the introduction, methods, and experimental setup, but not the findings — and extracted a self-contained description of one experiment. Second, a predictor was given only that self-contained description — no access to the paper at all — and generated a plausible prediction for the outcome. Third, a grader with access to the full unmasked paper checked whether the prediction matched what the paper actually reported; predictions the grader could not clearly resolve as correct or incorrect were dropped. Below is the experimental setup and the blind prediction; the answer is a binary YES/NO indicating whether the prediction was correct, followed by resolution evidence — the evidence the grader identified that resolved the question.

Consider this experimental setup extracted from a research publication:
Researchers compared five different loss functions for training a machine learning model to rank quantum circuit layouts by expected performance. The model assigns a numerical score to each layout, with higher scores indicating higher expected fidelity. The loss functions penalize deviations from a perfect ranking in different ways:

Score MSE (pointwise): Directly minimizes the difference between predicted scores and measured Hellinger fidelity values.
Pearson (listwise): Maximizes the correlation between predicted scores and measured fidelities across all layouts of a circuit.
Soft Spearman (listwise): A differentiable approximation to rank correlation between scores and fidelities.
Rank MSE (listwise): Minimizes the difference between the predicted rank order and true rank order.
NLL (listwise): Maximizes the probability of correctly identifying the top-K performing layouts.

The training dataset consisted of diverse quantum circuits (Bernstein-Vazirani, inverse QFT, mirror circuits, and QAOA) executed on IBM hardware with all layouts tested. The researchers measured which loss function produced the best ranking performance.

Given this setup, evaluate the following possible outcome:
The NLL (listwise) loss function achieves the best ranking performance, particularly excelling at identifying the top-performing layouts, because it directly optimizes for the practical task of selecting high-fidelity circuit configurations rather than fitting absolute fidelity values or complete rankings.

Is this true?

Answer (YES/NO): NO